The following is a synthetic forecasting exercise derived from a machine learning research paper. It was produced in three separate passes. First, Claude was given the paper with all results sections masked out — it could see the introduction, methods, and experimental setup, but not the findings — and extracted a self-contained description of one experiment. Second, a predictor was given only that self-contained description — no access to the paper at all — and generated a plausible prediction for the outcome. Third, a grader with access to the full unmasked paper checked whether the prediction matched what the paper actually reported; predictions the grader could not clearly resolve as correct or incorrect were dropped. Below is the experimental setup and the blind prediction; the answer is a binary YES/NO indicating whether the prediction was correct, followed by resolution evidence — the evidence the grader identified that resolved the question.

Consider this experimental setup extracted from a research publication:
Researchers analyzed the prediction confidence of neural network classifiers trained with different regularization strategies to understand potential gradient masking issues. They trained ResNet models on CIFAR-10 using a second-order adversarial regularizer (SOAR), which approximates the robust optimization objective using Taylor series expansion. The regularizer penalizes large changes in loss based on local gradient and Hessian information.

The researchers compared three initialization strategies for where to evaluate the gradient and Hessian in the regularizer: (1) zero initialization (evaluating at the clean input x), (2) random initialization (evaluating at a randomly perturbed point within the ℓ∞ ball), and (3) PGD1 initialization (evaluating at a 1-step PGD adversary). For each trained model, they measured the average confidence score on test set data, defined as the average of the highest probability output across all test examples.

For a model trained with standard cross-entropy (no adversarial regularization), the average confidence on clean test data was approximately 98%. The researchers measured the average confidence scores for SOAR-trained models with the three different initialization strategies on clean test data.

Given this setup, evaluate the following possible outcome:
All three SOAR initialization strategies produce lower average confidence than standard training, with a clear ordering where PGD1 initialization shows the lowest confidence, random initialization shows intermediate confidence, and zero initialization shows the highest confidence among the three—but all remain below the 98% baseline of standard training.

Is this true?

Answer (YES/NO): NO